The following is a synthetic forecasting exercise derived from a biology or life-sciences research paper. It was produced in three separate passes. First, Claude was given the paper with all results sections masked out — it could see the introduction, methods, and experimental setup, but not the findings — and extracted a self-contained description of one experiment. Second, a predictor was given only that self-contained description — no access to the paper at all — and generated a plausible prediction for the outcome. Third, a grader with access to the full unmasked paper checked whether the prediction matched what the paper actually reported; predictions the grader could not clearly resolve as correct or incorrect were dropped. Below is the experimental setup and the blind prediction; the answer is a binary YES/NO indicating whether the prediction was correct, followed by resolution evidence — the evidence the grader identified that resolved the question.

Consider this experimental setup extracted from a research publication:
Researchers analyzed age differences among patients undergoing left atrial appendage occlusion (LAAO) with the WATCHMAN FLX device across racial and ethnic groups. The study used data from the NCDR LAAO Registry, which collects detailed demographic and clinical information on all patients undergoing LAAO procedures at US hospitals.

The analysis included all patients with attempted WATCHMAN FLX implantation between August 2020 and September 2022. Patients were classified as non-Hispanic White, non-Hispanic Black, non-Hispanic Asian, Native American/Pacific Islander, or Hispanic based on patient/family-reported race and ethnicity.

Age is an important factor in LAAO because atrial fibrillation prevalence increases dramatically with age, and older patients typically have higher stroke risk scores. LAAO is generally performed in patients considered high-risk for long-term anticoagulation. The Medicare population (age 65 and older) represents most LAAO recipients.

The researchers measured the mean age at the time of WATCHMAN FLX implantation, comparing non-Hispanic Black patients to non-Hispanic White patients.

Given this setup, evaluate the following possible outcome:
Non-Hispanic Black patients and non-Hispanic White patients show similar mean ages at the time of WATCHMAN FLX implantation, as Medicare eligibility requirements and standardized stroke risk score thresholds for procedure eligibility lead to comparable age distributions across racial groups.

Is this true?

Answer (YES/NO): NO